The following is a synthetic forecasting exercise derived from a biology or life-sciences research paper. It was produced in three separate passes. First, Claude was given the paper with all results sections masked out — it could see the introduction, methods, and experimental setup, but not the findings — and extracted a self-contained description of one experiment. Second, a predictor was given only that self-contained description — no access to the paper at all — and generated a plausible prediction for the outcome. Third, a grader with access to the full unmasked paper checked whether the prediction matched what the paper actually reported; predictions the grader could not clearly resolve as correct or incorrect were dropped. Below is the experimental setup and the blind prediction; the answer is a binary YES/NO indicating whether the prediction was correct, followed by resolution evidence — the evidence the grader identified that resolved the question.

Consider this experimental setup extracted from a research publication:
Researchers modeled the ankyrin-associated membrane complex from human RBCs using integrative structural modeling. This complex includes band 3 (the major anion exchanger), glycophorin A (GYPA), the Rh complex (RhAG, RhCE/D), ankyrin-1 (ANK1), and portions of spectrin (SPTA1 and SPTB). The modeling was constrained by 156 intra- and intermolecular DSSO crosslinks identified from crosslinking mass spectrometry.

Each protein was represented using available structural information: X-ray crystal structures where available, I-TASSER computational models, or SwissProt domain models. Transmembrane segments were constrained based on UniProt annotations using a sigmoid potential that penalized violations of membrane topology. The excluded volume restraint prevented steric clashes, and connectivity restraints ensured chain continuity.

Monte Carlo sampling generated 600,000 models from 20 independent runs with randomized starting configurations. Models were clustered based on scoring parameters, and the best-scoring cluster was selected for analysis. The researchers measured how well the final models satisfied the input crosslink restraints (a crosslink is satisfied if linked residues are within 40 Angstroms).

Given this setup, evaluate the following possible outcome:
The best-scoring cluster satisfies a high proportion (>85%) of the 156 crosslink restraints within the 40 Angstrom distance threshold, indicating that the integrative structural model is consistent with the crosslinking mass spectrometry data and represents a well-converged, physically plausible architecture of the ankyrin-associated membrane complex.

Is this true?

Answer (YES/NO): NO